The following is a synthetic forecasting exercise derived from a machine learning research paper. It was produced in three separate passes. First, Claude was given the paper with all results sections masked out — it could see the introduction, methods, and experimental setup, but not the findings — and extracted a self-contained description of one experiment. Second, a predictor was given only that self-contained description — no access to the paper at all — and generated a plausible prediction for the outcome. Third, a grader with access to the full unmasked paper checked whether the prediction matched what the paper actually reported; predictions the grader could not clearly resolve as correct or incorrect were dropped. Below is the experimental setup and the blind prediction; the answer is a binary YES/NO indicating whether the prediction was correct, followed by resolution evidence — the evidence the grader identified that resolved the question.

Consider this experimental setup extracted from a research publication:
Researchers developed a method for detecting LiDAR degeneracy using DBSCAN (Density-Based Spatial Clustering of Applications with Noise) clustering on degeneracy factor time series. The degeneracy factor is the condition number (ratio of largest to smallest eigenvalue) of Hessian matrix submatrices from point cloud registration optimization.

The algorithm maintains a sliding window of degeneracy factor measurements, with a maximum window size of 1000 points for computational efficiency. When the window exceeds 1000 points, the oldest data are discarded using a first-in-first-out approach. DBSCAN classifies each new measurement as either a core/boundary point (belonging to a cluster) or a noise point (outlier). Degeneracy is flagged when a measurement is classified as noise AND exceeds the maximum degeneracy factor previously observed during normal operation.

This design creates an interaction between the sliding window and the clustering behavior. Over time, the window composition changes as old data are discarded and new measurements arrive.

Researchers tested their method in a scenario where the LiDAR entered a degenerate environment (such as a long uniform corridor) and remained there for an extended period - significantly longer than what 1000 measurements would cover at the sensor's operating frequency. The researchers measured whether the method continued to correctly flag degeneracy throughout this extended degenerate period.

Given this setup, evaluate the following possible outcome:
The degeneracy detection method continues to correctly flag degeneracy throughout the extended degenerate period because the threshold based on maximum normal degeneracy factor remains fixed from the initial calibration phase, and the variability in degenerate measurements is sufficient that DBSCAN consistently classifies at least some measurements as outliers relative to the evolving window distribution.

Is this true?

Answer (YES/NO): NO